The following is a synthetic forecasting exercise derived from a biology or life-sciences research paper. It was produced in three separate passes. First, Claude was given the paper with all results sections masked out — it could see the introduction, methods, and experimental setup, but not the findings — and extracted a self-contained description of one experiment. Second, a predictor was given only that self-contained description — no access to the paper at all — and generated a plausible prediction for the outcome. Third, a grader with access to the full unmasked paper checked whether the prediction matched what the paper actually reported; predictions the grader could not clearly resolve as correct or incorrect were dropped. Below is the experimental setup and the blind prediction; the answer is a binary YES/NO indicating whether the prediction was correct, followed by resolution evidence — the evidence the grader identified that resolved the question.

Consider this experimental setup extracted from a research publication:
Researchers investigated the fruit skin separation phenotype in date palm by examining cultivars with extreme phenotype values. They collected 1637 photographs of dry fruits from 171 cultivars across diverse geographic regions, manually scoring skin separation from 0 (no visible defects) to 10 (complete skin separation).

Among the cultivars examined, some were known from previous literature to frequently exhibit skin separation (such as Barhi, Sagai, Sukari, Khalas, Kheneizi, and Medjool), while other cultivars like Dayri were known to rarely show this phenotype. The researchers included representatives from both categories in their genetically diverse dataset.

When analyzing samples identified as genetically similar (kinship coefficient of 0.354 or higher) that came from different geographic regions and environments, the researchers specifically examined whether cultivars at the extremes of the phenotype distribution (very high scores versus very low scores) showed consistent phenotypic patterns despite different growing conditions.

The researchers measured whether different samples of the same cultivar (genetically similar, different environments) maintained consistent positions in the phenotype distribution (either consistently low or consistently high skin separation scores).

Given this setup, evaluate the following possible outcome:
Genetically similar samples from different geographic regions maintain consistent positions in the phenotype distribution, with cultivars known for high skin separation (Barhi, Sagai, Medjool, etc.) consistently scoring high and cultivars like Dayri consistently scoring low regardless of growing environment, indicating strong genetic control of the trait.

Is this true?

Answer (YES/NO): YES